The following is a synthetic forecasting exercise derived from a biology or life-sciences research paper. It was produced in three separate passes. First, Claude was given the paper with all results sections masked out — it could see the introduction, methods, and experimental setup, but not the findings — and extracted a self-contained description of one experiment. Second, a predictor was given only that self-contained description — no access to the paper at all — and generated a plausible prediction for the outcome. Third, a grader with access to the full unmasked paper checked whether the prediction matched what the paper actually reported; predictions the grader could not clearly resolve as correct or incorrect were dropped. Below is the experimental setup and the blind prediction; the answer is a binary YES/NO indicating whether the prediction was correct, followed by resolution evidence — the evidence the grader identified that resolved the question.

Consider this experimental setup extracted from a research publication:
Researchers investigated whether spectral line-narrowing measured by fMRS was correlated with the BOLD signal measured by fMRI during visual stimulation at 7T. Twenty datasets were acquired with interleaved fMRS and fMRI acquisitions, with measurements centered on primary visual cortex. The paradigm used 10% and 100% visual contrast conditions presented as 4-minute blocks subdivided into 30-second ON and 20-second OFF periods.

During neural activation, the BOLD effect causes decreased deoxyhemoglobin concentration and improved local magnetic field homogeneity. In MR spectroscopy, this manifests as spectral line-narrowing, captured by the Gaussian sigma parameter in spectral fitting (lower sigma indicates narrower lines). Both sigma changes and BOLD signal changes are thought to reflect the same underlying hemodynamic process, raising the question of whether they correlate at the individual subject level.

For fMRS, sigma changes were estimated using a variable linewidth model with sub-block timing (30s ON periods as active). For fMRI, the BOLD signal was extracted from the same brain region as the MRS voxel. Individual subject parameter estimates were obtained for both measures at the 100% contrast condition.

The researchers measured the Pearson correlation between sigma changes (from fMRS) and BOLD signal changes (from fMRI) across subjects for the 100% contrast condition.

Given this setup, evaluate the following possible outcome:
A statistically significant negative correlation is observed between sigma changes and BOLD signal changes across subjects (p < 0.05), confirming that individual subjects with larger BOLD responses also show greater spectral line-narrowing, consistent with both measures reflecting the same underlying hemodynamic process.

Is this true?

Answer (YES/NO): NO